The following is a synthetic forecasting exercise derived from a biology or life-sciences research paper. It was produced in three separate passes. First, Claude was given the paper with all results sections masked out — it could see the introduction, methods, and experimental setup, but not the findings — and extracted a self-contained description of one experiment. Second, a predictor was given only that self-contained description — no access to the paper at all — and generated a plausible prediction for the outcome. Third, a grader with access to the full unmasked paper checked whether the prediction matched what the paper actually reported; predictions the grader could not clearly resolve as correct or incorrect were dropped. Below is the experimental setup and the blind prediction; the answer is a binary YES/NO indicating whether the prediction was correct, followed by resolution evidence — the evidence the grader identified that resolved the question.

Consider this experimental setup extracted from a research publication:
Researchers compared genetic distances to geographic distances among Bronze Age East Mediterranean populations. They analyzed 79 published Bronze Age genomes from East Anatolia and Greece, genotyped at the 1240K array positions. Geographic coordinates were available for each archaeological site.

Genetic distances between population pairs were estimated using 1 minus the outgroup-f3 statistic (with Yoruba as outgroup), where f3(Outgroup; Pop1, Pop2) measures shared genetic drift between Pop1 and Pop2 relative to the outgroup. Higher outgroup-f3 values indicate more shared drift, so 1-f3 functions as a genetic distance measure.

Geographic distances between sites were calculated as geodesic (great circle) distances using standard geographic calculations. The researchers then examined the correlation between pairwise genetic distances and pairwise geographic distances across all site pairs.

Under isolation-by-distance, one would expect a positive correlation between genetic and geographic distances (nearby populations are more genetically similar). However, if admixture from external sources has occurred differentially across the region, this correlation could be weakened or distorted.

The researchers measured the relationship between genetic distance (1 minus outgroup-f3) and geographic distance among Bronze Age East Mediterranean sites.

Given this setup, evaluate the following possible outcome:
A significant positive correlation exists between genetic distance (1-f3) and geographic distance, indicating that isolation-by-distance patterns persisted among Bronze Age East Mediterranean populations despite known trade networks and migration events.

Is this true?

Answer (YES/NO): NO